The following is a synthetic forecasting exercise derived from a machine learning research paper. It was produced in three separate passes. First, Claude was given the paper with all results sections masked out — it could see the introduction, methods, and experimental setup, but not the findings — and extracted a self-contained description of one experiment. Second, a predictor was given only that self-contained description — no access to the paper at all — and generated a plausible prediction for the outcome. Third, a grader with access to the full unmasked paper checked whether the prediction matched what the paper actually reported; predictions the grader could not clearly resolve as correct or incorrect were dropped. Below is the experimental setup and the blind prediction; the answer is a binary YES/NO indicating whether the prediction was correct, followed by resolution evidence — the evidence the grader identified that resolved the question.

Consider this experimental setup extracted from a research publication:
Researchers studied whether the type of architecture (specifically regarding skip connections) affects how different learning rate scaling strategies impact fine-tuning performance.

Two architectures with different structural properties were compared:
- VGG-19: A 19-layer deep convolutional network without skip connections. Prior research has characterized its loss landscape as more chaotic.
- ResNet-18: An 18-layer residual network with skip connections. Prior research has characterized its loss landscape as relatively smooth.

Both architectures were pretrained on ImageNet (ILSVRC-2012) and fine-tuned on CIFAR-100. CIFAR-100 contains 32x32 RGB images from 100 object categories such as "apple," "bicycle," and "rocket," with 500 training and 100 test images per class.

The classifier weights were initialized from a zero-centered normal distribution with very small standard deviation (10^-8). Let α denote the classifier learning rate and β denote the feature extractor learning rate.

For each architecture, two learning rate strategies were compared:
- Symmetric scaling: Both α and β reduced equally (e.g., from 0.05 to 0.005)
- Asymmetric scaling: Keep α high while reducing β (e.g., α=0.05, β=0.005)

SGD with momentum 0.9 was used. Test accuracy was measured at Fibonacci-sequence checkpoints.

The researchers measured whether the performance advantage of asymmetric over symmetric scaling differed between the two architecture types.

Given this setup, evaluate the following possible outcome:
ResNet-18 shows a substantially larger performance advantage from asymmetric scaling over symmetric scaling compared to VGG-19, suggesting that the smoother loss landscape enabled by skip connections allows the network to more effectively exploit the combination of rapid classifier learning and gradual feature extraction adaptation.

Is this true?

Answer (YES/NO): NO